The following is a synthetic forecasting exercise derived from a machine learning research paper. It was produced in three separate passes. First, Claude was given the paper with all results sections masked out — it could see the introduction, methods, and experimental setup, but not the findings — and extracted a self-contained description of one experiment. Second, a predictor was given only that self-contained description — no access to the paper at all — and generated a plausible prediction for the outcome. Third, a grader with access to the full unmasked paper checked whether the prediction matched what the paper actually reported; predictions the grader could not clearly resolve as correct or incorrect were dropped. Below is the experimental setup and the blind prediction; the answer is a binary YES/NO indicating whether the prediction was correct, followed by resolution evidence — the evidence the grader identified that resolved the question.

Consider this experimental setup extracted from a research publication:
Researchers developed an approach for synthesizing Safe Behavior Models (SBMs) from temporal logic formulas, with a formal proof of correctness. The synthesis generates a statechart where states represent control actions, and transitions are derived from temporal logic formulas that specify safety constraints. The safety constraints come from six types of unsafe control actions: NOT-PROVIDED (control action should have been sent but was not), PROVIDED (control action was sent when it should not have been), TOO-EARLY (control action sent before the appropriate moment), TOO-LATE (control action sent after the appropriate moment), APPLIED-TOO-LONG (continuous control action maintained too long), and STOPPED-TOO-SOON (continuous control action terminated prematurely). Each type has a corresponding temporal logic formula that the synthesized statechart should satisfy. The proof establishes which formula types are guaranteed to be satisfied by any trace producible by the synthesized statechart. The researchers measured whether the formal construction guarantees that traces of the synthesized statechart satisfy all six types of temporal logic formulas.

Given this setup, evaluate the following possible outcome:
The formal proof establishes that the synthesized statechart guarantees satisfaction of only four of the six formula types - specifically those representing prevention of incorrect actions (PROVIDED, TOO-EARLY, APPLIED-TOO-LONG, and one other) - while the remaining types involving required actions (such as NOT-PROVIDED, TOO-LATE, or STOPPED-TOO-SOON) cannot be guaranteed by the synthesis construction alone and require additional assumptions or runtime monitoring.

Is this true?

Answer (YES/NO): NO